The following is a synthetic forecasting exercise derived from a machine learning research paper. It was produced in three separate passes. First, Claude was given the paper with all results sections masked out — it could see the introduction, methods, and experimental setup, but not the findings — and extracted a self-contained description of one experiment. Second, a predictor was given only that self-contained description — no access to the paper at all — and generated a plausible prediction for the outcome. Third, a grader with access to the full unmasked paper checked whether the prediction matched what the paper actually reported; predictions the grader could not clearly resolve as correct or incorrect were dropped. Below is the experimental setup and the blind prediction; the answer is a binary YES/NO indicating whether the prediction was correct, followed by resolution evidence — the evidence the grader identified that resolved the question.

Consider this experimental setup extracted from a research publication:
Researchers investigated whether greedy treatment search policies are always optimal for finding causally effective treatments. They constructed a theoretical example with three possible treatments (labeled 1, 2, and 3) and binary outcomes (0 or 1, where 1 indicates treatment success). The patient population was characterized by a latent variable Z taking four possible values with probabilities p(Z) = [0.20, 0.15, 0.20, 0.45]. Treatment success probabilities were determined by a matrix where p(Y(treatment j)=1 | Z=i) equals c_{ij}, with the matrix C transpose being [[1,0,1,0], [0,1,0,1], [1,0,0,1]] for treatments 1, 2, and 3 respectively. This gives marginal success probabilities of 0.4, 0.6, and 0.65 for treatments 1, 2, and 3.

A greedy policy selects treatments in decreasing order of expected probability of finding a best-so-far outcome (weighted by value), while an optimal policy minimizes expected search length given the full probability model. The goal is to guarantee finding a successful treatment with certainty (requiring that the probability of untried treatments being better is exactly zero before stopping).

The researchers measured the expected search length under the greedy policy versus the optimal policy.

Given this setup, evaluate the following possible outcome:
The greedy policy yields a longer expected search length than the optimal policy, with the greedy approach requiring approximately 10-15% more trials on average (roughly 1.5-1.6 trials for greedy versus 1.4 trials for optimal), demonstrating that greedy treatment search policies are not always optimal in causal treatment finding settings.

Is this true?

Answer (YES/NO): NO